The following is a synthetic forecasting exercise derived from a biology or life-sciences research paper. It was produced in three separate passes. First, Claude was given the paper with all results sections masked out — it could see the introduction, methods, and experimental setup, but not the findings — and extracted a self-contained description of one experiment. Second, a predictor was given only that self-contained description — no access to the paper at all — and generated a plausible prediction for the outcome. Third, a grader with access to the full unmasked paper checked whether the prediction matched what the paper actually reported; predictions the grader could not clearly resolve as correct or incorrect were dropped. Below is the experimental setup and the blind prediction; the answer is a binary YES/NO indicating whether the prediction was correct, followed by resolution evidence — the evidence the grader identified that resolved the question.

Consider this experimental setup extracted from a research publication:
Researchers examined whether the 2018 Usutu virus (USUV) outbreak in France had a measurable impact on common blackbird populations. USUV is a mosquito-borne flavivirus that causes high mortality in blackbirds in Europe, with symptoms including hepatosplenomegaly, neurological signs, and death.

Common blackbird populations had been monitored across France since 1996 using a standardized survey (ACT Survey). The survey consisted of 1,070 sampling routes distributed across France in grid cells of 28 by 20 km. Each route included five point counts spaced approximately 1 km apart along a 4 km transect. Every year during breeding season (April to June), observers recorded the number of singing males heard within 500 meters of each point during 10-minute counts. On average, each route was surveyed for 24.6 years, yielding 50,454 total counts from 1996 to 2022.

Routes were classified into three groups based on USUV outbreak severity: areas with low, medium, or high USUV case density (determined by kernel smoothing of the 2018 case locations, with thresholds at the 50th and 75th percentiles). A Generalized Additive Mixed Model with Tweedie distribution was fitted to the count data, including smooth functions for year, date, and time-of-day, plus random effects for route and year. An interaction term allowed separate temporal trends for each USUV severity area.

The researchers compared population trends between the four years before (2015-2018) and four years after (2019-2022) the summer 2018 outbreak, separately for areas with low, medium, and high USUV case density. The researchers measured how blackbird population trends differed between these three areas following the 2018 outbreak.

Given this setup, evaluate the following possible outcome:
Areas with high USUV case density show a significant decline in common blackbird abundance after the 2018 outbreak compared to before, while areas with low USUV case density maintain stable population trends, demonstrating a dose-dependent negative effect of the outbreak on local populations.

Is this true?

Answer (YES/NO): YES